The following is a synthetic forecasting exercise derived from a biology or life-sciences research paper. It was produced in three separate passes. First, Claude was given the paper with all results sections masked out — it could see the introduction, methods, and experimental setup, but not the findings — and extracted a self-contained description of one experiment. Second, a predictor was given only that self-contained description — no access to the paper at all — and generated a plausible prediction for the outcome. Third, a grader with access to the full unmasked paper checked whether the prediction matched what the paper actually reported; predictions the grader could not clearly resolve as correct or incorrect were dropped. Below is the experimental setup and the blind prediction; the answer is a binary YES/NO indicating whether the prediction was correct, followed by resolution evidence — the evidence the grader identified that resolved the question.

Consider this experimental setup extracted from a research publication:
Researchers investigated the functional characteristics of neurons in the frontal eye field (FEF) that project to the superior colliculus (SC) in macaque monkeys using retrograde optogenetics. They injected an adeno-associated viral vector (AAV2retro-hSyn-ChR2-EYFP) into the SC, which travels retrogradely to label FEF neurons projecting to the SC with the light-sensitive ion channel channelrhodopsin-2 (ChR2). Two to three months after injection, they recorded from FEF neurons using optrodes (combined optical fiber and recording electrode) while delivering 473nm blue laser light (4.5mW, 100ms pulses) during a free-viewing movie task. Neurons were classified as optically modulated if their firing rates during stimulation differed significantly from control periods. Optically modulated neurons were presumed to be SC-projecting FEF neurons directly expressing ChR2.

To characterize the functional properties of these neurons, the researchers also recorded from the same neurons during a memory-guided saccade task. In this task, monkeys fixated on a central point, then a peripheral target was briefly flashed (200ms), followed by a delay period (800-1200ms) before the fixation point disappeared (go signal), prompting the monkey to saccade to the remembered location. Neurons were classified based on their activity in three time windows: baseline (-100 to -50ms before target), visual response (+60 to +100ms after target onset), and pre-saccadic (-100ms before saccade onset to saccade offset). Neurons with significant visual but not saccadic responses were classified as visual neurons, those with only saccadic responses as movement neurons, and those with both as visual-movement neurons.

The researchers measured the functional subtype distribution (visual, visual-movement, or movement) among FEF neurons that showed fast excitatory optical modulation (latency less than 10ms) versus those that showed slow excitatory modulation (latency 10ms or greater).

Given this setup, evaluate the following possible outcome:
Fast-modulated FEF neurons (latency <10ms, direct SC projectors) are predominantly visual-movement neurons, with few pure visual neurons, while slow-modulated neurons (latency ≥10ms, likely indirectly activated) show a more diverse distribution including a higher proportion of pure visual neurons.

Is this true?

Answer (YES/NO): NO